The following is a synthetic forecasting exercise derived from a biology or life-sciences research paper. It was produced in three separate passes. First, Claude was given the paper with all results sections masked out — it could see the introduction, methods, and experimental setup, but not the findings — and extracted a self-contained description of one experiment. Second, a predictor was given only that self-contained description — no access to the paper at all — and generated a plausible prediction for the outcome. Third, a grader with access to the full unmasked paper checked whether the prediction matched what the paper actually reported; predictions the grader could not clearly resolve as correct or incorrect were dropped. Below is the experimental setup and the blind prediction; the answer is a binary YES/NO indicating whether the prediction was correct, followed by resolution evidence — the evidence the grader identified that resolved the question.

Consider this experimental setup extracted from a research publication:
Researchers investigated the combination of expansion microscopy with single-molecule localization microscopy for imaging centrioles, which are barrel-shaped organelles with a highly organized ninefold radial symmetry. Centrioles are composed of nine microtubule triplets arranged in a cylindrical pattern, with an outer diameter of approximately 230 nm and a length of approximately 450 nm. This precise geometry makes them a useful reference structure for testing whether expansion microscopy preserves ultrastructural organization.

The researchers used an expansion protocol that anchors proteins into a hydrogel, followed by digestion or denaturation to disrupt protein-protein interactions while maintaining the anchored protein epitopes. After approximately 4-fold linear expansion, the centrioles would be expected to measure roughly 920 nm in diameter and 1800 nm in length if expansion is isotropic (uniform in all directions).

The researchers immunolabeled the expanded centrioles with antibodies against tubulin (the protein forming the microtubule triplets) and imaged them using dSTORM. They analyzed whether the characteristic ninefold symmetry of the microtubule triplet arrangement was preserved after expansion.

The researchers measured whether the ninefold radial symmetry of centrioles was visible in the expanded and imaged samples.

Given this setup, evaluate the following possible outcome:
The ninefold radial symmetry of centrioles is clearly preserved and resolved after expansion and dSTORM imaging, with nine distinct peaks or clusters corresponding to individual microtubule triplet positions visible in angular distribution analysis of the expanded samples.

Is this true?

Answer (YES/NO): YES